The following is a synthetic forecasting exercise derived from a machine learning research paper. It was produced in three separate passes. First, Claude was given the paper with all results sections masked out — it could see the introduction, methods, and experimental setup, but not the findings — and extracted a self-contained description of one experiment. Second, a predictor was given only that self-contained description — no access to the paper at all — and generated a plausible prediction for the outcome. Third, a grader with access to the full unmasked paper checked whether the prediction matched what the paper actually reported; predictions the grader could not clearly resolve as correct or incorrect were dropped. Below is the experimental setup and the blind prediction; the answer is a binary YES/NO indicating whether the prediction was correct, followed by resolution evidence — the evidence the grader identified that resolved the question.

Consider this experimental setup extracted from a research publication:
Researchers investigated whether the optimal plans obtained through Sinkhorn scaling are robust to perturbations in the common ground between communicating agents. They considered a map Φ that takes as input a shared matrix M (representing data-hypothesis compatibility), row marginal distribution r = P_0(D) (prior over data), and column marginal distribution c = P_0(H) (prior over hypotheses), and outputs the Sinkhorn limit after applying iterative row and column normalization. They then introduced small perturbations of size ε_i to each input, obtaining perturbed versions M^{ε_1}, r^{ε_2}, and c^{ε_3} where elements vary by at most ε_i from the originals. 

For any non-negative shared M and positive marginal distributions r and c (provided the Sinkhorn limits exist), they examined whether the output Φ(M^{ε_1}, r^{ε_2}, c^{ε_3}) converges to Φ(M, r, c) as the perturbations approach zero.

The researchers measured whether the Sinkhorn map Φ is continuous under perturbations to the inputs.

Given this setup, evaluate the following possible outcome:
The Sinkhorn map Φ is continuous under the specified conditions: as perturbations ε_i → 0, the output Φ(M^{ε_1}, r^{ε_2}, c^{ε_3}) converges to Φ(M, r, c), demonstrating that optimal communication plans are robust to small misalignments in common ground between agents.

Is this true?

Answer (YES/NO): YES